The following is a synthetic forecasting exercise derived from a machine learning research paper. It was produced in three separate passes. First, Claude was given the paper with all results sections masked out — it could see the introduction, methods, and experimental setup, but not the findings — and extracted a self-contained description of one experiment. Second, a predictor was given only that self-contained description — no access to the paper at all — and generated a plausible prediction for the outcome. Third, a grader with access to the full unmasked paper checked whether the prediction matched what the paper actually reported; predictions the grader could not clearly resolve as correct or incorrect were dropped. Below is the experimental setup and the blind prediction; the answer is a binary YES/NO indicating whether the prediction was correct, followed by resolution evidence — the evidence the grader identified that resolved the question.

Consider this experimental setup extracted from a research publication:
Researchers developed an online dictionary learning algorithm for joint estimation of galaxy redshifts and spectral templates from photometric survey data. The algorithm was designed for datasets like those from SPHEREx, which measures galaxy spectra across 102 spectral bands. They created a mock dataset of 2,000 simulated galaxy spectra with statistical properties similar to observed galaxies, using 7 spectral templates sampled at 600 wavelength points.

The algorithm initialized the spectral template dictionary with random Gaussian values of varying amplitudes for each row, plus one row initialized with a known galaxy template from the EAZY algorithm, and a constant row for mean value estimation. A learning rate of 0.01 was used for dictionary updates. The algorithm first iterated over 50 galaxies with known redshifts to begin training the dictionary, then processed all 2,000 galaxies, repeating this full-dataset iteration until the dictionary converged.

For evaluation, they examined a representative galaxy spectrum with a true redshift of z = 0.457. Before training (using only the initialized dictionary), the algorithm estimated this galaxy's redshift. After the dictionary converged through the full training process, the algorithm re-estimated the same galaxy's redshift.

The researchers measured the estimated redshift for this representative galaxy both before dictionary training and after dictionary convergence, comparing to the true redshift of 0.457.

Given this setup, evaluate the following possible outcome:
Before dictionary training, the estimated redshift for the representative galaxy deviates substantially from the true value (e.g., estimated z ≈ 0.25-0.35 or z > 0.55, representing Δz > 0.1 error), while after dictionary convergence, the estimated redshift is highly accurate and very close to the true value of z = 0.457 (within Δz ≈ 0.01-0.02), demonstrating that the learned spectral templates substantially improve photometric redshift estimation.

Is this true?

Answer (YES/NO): YES